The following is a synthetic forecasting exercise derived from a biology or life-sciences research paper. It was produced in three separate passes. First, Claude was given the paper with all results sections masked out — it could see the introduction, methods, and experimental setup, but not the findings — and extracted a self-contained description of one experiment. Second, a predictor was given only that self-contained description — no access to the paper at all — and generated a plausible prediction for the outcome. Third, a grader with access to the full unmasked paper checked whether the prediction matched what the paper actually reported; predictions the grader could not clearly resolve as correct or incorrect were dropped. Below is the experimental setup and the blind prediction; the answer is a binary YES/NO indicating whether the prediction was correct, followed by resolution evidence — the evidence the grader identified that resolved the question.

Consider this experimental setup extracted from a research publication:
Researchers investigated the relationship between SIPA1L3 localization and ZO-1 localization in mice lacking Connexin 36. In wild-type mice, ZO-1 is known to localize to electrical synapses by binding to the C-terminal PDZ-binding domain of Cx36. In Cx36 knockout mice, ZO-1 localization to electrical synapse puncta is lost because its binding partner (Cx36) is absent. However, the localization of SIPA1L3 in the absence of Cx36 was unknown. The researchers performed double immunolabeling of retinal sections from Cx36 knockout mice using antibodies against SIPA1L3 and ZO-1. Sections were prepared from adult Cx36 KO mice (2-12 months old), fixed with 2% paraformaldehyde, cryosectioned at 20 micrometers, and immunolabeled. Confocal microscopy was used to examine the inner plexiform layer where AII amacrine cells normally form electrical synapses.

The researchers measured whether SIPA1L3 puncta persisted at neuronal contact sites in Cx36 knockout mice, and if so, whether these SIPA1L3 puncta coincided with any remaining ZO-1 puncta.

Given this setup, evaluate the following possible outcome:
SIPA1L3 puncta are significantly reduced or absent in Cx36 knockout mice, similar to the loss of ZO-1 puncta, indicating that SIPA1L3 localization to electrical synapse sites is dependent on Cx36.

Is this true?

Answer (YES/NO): NO